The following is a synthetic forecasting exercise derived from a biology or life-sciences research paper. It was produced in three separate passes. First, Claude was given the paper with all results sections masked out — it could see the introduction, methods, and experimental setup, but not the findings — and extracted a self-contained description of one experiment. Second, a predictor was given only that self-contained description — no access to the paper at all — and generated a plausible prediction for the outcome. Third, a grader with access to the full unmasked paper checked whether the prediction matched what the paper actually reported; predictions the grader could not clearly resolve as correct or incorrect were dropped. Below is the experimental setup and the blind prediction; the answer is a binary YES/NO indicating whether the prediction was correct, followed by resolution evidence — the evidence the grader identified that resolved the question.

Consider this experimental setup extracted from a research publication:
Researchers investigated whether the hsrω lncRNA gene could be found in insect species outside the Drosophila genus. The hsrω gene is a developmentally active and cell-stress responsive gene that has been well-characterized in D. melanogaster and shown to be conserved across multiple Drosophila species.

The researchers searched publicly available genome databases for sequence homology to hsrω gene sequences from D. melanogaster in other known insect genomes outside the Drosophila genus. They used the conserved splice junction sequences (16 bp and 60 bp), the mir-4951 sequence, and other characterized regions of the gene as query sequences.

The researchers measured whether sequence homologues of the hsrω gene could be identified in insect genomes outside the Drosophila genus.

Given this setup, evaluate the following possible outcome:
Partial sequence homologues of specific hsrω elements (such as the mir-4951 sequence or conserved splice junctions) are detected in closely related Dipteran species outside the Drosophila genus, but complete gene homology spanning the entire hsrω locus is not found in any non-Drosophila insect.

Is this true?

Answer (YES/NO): YES